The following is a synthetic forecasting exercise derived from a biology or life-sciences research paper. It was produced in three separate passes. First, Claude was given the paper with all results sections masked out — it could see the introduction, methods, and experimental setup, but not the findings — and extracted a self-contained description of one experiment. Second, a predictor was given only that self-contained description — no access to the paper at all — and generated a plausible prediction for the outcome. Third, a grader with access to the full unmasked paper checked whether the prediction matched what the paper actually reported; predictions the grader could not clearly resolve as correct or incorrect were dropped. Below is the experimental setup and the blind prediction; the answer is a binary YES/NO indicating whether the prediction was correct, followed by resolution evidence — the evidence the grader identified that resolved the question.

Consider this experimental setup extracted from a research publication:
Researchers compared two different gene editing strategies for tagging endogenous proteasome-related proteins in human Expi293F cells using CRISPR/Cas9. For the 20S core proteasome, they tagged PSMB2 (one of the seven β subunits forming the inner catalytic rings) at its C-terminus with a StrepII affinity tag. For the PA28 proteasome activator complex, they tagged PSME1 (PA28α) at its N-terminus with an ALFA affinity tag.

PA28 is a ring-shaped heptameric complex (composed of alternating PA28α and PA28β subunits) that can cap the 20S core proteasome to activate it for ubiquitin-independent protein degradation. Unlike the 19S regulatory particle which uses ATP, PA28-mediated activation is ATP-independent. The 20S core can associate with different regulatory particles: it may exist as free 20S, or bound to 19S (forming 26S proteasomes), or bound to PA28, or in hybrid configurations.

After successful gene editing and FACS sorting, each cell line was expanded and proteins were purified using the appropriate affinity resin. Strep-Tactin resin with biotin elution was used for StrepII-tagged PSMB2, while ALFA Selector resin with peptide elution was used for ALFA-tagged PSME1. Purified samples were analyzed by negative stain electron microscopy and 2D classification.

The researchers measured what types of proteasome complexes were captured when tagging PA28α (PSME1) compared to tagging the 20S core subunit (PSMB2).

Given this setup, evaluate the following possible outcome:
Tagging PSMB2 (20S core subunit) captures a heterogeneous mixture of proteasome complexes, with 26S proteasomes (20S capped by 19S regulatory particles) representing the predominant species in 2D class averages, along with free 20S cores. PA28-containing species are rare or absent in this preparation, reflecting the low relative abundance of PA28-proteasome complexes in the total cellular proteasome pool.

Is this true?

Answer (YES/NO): NO